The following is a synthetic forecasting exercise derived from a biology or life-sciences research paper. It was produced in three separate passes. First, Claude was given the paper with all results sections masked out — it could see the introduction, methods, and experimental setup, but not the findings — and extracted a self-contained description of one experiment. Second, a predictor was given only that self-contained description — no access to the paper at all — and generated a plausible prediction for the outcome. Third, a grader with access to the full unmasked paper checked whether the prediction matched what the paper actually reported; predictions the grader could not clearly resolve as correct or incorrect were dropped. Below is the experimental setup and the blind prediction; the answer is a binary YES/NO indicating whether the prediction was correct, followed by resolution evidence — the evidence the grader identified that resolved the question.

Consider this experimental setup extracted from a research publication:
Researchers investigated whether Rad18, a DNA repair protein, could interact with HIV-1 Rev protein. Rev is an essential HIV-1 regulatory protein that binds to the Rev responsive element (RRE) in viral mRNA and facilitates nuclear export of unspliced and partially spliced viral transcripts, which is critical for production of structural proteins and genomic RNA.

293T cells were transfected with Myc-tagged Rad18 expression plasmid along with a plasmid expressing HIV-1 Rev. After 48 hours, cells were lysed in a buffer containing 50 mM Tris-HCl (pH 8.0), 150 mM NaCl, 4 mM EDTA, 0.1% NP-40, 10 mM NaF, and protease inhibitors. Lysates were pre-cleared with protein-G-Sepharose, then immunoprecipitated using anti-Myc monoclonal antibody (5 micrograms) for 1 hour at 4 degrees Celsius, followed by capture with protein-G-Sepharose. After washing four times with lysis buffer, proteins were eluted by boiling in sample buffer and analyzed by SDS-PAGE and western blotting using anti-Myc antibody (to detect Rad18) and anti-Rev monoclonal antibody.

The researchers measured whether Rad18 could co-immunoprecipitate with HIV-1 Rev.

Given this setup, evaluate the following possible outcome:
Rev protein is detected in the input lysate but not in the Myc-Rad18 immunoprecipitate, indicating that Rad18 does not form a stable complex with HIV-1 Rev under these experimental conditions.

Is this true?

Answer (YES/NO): YES